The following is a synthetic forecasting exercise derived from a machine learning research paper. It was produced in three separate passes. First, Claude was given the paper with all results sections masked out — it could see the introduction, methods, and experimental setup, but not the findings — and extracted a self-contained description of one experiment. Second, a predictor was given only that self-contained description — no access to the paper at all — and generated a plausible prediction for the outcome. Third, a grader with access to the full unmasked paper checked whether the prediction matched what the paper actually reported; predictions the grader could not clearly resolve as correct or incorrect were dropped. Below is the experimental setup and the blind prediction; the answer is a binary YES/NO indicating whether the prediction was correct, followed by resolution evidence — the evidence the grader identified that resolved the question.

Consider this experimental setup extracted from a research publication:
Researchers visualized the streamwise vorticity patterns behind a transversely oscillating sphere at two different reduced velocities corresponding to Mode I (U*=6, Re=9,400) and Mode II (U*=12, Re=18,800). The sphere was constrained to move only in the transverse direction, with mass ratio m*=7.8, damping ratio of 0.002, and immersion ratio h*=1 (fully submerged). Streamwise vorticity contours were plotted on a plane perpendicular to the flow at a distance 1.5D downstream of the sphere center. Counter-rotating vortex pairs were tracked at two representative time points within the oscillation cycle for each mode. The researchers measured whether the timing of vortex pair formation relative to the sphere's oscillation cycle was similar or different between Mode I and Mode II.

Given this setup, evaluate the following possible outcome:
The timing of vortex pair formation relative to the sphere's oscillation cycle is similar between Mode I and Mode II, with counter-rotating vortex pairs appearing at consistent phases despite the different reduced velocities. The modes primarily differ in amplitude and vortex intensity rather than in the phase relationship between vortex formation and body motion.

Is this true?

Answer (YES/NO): NO